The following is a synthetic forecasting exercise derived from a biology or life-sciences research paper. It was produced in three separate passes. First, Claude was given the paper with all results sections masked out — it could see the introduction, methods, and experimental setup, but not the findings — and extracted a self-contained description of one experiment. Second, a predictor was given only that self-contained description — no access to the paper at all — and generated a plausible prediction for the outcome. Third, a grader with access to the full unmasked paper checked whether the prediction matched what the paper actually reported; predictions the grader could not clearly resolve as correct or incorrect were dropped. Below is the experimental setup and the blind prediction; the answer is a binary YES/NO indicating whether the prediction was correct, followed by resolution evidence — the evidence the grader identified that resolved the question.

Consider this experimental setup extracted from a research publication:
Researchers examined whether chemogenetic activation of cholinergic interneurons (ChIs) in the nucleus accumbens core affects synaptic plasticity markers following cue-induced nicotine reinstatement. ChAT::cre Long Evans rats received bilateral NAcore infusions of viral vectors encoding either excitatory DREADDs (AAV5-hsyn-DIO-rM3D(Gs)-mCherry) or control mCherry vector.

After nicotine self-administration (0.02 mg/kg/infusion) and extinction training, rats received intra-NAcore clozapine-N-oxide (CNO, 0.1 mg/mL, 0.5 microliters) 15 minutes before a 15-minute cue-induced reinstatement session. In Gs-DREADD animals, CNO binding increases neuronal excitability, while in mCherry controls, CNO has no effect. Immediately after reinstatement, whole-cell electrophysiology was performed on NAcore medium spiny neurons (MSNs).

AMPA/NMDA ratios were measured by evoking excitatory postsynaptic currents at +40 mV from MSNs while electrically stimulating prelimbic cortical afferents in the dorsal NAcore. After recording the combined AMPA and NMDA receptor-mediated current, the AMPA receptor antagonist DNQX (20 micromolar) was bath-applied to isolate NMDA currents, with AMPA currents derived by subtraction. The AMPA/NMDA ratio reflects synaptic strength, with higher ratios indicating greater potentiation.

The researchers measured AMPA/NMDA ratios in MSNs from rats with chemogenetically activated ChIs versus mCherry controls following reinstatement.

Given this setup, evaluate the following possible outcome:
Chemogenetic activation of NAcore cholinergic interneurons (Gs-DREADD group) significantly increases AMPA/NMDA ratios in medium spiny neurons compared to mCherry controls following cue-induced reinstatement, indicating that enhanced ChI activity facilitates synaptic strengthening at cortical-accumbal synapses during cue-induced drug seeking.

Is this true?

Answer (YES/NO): NO